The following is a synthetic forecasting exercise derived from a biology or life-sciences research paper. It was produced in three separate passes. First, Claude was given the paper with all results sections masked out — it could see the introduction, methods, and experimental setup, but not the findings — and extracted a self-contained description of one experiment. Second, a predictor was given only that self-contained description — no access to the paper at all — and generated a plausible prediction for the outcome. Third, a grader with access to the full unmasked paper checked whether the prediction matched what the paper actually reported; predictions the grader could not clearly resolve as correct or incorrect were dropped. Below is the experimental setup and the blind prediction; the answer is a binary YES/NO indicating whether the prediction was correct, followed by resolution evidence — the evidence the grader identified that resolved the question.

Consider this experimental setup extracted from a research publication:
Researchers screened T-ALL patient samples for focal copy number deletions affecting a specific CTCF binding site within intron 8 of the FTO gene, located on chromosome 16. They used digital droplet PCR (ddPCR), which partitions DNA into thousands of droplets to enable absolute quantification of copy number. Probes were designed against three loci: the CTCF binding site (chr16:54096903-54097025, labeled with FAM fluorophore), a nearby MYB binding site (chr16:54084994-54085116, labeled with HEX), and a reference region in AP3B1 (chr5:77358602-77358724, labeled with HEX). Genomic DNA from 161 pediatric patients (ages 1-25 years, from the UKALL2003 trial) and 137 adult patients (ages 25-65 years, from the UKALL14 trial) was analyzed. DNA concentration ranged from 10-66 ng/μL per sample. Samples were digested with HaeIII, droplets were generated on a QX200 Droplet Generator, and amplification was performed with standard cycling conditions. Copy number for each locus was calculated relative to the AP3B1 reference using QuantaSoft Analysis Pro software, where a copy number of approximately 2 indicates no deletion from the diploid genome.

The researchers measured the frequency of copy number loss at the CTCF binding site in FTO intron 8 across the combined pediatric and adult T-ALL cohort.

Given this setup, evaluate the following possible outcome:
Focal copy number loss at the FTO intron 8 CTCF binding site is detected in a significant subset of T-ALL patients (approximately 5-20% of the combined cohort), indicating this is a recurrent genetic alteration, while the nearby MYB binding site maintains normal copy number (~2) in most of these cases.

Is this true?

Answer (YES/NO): NO